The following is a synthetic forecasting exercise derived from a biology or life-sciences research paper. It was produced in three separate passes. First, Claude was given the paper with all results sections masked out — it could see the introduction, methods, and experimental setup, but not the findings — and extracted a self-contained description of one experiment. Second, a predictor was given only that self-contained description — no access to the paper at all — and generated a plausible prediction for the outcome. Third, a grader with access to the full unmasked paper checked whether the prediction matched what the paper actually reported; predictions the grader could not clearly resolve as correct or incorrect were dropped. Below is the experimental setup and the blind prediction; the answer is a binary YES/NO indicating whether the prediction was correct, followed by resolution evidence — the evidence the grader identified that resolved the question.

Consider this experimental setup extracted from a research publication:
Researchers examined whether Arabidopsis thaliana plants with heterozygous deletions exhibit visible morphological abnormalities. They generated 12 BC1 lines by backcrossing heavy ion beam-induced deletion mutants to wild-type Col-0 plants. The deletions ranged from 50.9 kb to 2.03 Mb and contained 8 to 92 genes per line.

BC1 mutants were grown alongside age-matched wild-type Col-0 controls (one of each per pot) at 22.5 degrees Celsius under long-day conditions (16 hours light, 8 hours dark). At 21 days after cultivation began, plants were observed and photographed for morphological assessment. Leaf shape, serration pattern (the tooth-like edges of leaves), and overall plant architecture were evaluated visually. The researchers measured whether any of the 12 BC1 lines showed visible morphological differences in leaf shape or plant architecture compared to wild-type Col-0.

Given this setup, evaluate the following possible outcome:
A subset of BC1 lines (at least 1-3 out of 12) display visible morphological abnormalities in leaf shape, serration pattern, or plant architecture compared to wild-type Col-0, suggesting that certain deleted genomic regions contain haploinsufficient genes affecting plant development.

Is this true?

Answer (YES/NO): YES